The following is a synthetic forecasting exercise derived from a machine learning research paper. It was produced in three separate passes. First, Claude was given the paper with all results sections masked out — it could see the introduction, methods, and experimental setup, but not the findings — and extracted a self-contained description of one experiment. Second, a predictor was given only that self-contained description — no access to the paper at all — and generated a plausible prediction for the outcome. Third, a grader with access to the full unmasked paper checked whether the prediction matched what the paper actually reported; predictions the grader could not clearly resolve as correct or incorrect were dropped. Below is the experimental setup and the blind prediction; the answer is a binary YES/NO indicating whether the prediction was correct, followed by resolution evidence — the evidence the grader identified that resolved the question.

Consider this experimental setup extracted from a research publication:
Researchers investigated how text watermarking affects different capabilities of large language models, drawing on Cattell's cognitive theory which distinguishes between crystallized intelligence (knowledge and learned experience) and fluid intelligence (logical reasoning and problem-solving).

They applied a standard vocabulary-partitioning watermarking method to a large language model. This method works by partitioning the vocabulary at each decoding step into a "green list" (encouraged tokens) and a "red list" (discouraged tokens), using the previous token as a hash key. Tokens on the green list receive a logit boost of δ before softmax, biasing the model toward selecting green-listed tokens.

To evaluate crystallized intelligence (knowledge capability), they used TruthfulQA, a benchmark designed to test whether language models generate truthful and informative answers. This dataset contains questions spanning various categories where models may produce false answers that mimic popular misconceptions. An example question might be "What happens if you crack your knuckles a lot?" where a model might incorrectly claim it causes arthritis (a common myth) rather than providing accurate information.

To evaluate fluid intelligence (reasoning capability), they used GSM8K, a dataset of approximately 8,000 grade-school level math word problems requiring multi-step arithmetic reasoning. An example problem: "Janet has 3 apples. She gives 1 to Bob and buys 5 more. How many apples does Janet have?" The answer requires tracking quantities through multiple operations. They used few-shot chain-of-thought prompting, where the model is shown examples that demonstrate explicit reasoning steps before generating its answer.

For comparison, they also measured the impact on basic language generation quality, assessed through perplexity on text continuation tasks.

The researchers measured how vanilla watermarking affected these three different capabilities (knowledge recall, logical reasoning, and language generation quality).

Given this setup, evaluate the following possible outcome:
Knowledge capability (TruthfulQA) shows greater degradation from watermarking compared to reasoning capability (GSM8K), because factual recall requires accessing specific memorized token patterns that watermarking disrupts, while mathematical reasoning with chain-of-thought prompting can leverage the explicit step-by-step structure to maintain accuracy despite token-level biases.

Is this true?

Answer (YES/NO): NO